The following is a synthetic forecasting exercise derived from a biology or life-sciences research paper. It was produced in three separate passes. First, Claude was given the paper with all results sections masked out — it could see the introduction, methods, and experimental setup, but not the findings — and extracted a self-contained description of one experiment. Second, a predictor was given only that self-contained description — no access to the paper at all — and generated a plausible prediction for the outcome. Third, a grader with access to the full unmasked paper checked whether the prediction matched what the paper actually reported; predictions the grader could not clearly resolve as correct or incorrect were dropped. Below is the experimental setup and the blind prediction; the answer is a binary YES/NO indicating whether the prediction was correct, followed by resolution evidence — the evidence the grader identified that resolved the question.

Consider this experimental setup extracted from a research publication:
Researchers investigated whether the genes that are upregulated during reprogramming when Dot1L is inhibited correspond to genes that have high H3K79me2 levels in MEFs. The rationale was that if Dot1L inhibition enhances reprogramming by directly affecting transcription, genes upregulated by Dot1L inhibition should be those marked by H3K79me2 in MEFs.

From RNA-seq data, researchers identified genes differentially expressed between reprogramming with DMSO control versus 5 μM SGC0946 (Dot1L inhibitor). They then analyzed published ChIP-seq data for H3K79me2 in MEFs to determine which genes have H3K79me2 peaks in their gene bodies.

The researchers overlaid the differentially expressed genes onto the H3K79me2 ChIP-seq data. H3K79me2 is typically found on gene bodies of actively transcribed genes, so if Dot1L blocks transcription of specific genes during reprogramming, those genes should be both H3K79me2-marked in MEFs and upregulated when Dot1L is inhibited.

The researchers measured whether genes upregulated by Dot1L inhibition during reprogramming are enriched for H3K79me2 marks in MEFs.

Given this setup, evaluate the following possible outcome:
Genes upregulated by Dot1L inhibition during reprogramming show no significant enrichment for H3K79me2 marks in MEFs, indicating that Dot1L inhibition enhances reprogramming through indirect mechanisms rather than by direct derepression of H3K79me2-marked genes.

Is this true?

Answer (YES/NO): YES